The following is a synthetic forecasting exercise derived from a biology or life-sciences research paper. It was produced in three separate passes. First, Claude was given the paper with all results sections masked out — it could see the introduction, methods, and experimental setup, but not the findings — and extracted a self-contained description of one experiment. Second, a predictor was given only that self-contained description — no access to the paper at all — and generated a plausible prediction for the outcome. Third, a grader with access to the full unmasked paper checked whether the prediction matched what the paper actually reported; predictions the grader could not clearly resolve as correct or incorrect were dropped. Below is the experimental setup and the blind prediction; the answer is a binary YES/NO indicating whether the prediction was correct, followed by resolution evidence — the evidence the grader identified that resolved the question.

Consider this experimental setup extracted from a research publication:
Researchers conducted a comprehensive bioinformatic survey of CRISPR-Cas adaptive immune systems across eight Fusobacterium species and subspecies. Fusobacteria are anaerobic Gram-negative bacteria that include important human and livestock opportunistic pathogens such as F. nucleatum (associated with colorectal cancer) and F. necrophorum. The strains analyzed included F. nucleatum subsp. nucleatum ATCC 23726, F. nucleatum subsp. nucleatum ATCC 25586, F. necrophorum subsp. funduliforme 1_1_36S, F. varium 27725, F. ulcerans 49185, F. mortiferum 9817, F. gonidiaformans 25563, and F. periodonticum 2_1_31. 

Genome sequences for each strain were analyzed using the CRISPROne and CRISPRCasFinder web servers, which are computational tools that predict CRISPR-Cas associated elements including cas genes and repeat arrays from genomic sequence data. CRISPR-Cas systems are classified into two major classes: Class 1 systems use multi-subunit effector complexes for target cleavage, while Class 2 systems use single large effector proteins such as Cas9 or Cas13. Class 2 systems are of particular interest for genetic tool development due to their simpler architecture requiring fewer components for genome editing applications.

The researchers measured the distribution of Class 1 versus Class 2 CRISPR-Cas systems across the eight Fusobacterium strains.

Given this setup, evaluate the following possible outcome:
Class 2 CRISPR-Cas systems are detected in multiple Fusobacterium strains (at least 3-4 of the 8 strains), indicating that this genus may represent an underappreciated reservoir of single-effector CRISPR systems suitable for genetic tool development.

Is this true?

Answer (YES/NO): NO